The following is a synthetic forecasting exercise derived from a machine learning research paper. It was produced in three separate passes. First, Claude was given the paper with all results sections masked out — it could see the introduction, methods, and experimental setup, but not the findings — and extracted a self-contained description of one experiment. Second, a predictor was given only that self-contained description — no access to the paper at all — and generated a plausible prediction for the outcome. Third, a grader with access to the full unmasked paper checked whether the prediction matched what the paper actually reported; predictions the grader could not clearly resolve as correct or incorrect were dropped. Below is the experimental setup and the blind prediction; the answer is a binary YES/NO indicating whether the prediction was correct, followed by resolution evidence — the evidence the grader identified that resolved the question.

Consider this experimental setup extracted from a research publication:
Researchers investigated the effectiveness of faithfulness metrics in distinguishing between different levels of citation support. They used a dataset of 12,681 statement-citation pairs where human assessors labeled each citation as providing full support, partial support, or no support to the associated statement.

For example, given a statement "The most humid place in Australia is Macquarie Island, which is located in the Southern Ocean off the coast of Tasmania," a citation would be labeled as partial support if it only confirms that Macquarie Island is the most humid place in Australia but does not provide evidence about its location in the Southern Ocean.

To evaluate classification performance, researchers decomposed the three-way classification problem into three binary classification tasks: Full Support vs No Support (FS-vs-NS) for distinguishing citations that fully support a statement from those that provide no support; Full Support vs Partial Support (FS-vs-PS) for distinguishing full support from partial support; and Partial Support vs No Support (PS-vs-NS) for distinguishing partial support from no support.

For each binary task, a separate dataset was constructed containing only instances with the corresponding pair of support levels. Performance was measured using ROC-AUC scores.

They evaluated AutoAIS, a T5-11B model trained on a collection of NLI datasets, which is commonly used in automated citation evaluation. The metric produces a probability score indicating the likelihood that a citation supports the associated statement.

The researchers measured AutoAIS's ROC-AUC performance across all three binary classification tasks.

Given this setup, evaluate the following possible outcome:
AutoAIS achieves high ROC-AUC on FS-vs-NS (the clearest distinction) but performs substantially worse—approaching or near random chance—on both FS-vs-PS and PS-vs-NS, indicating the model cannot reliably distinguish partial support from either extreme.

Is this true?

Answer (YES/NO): NO